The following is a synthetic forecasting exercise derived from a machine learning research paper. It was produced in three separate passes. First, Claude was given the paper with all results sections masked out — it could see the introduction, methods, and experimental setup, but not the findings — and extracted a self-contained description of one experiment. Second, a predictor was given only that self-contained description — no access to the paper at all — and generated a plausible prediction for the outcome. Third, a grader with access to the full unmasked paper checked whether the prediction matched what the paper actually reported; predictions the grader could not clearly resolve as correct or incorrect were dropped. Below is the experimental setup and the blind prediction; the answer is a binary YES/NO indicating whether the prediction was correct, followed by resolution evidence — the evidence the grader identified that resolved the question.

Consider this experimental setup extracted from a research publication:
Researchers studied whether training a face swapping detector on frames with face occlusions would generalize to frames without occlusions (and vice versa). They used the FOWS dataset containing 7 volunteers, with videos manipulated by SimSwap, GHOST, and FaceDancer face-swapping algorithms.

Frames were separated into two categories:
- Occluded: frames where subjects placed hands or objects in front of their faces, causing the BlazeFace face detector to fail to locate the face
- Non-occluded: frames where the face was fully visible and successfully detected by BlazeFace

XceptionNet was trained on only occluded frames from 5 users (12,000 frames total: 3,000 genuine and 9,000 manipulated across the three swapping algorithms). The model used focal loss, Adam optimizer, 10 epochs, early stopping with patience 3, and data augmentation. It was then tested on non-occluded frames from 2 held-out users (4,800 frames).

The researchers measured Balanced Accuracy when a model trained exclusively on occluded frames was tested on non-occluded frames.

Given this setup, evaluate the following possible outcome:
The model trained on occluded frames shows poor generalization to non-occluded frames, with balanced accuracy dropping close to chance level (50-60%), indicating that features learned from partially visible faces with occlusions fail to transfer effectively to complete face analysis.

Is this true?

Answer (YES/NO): NO